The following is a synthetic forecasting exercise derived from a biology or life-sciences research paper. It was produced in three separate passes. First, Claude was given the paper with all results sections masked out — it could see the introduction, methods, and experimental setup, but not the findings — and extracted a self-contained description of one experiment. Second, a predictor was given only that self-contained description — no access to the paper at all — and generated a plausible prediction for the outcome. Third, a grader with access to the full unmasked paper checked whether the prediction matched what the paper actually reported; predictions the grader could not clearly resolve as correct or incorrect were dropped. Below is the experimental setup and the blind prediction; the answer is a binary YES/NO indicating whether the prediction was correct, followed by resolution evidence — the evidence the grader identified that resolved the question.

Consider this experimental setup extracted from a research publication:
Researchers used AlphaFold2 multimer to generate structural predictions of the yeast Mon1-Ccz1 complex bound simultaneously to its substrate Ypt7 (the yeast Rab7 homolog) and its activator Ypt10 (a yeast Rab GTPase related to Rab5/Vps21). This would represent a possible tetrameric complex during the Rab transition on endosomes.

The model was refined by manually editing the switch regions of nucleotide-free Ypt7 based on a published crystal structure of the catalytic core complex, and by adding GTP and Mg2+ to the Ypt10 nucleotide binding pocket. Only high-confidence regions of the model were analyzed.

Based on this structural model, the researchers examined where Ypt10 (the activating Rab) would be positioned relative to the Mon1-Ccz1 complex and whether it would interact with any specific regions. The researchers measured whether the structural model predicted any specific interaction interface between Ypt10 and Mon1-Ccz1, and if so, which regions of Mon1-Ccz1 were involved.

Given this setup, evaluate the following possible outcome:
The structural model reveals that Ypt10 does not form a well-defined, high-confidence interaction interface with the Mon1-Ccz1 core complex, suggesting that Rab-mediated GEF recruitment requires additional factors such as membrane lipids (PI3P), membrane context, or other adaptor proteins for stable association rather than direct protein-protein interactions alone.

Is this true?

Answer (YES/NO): NO